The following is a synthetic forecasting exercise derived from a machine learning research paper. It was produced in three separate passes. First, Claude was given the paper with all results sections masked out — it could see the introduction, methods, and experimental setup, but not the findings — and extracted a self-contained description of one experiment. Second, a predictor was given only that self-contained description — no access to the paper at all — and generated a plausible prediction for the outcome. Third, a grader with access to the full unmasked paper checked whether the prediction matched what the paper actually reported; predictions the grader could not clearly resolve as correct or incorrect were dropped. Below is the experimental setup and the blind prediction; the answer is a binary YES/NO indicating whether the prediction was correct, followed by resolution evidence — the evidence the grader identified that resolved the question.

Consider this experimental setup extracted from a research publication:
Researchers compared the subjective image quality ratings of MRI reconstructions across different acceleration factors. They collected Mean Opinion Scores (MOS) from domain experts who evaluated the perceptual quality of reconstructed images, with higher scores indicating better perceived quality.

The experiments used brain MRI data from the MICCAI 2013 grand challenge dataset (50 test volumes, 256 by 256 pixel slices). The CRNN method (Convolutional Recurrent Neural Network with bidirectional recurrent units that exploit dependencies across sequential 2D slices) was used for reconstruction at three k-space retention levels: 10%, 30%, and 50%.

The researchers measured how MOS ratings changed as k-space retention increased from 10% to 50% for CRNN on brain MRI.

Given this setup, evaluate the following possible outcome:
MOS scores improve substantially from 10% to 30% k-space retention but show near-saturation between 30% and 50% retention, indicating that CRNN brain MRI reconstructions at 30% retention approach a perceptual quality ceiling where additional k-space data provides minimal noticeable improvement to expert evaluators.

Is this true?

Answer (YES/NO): NO